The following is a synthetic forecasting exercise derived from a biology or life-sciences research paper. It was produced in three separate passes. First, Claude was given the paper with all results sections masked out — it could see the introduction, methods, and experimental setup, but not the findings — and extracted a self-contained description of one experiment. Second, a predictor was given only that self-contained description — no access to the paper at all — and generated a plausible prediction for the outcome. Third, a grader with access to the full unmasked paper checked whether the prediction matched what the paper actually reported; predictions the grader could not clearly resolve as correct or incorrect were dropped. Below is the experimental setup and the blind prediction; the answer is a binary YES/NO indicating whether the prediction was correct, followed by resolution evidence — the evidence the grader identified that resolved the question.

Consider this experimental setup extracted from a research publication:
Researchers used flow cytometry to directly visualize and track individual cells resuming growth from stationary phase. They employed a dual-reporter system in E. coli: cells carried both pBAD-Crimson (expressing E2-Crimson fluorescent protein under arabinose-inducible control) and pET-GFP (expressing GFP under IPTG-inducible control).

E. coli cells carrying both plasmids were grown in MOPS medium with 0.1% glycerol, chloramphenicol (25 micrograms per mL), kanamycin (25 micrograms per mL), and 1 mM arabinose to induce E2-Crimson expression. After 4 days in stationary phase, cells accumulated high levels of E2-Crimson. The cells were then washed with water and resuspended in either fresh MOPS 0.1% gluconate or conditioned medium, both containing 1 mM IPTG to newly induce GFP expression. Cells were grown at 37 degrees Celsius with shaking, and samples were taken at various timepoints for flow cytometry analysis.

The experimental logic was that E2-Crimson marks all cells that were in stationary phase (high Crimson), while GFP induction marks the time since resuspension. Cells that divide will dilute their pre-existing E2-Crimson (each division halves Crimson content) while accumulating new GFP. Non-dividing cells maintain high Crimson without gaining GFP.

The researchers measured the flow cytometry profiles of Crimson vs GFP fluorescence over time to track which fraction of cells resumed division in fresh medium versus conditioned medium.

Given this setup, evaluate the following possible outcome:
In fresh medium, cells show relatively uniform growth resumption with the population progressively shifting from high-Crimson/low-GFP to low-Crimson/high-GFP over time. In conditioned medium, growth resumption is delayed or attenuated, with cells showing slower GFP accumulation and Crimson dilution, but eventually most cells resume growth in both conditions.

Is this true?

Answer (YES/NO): NO